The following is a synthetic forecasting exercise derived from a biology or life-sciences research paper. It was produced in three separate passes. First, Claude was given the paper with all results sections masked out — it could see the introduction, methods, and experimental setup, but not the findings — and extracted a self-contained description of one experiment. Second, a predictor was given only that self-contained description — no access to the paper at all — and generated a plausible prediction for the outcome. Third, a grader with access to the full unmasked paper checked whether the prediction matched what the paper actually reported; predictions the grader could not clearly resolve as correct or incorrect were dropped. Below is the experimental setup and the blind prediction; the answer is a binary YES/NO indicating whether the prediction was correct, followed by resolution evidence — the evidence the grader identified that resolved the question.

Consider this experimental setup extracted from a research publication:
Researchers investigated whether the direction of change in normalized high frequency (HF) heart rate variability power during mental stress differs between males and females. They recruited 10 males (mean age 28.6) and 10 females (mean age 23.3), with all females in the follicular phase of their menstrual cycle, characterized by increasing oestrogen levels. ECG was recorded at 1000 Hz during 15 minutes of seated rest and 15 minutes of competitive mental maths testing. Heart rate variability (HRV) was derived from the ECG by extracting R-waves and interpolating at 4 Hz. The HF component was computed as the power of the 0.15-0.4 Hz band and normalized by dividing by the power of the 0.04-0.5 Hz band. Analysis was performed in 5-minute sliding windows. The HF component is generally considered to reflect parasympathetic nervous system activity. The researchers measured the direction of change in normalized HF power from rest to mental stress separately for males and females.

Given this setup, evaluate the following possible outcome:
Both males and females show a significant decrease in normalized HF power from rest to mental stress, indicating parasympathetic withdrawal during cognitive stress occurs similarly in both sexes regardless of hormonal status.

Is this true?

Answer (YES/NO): NO